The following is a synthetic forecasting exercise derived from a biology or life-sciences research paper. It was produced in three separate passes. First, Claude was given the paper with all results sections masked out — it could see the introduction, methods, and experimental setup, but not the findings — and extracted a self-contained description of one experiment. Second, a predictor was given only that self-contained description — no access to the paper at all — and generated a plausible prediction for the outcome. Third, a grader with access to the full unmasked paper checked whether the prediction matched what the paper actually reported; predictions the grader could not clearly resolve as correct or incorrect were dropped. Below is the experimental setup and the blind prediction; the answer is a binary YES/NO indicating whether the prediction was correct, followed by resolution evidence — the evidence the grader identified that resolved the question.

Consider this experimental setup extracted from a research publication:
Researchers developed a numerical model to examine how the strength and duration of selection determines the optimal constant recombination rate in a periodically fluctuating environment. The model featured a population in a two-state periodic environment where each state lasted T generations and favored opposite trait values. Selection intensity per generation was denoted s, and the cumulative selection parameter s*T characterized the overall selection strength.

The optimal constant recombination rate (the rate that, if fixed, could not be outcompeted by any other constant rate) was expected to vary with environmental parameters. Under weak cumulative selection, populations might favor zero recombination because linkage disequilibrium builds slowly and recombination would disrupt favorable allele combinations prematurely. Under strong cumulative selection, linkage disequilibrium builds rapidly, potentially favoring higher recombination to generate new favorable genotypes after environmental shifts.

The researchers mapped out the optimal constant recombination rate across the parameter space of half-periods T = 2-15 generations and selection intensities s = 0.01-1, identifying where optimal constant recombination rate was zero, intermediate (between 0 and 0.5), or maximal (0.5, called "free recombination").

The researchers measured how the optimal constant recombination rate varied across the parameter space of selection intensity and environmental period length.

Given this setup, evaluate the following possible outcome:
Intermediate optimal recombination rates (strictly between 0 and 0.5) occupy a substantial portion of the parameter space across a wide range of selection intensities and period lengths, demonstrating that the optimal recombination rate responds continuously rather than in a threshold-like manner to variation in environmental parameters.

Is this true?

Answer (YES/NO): NO